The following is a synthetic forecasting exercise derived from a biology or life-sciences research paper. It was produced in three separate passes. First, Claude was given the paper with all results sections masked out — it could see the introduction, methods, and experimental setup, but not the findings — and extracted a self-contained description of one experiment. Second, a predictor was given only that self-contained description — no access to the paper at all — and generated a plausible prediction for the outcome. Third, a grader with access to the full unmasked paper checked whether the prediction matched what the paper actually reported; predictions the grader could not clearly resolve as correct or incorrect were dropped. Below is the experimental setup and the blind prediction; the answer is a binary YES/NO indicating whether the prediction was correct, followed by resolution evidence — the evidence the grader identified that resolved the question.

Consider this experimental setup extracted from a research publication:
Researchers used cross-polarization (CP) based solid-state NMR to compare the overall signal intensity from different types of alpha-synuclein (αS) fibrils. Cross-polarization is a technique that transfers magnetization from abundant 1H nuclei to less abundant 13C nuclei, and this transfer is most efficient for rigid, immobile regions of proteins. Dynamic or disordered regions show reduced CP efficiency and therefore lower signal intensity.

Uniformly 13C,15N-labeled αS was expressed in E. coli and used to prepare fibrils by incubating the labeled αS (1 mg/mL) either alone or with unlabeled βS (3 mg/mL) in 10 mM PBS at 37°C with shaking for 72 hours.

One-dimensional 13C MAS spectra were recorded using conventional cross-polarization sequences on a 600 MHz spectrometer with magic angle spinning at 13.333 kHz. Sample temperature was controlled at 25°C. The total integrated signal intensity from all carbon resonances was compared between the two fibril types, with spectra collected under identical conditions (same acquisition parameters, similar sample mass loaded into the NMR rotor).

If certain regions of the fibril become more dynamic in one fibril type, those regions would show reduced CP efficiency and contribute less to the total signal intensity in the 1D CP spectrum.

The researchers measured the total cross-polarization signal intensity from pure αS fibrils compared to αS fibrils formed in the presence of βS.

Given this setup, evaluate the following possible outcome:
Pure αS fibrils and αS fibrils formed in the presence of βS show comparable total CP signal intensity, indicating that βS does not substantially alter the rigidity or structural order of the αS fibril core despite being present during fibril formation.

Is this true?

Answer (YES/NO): YES